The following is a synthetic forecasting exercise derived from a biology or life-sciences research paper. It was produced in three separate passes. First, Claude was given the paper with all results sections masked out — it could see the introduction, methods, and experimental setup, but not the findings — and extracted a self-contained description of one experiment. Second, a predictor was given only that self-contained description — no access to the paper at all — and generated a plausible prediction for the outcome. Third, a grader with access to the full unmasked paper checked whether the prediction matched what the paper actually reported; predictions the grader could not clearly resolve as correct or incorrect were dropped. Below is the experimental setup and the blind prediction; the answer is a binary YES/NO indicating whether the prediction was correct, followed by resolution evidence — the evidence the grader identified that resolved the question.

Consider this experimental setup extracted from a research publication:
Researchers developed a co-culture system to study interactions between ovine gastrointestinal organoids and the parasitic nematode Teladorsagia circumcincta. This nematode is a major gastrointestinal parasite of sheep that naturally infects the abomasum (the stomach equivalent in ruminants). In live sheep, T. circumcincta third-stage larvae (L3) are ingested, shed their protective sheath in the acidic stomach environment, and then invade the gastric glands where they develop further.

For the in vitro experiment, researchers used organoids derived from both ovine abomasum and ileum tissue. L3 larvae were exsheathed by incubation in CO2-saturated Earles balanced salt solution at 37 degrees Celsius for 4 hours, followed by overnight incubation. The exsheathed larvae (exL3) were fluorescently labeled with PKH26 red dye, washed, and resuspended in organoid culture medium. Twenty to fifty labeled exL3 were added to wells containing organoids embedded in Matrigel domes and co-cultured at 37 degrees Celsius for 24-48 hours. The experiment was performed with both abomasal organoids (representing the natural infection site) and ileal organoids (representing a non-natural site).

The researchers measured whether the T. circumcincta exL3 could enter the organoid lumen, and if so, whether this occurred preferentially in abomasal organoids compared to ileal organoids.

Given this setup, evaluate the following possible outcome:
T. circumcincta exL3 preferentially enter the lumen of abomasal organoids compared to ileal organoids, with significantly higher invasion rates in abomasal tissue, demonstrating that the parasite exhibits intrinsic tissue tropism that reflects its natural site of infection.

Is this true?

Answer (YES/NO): NO